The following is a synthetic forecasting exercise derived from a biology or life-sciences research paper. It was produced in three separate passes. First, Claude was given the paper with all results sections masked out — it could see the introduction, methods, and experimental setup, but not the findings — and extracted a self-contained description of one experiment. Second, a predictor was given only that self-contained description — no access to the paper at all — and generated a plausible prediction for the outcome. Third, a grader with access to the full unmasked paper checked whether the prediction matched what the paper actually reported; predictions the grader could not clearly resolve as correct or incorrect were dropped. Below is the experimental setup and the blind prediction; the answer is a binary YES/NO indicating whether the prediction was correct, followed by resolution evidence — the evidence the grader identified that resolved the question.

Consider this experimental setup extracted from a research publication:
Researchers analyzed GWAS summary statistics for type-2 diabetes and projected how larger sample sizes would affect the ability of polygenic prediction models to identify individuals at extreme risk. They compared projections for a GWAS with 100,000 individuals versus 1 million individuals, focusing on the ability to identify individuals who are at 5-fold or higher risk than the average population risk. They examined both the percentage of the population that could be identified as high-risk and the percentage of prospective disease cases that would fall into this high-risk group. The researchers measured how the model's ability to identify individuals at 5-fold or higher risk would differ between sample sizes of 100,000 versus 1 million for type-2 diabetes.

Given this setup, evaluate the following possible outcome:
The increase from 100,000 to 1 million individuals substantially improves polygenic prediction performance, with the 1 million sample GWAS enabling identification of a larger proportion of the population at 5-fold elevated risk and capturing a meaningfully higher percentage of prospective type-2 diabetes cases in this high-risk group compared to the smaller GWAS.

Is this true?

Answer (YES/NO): NO